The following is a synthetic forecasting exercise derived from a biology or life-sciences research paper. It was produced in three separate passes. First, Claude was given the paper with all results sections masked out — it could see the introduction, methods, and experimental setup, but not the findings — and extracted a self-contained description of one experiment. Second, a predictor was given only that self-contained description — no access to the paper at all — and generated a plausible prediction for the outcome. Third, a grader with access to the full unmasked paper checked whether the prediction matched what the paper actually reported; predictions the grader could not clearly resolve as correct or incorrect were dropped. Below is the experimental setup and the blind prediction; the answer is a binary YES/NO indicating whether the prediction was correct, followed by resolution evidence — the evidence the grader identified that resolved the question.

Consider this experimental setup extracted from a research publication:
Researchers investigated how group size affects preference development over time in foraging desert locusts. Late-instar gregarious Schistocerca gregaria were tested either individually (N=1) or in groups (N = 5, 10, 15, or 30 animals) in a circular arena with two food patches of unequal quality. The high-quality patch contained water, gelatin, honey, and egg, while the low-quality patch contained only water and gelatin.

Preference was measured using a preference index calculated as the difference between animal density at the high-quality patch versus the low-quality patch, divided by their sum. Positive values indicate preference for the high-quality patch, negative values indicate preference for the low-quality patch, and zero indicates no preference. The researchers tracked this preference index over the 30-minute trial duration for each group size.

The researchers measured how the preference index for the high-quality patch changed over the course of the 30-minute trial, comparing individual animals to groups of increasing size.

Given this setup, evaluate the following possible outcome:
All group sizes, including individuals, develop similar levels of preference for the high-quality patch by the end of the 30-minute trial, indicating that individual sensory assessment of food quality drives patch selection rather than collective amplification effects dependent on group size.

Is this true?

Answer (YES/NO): NO